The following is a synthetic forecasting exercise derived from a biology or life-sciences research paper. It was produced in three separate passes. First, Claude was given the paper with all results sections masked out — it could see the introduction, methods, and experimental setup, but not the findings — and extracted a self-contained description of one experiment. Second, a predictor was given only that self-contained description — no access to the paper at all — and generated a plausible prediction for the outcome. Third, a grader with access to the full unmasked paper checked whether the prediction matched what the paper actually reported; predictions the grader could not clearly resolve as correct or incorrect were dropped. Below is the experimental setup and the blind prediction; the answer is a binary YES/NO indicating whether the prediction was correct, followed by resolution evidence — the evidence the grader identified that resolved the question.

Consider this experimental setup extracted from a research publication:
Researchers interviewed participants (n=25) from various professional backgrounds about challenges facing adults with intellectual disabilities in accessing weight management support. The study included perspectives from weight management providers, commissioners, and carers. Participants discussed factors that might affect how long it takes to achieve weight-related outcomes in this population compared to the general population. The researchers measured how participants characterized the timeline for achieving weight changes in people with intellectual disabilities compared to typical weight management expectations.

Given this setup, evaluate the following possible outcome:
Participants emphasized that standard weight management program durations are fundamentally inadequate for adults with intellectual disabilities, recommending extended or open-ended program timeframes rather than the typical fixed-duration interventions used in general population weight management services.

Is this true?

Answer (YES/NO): NO